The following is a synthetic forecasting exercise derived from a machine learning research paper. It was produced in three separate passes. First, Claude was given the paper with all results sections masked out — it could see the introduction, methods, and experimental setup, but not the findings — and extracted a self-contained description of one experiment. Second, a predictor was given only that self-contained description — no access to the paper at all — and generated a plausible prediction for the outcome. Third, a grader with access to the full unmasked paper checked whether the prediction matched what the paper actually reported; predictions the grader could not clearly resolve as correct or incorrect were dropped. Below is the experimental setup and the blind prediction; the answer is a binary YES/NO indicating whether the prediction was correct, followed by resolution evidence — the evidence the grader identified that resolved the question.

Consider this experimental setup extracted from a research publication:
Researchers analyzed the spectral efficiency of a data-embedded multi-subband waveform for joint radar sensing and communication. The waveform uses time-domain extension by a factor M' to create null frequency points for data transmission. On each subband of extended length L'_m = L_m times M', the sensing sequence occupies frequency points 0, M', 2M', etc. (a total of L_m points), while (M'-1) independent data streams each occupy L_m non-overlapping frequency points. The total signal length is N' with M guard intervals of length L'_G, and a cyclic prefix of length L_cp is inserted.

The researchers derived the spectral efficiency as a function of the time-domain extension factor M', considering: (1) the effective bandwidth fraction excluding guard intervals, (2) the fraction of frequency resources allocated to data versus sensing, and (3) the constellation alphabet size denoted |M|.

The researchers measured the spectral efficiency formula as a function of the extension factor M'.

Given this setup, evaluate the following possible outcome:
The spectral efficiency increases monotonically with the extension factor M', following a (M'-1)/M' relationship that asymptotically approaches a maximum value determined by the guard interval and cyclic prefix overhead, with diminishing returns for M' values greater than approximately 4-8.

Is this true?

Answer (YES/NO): NO